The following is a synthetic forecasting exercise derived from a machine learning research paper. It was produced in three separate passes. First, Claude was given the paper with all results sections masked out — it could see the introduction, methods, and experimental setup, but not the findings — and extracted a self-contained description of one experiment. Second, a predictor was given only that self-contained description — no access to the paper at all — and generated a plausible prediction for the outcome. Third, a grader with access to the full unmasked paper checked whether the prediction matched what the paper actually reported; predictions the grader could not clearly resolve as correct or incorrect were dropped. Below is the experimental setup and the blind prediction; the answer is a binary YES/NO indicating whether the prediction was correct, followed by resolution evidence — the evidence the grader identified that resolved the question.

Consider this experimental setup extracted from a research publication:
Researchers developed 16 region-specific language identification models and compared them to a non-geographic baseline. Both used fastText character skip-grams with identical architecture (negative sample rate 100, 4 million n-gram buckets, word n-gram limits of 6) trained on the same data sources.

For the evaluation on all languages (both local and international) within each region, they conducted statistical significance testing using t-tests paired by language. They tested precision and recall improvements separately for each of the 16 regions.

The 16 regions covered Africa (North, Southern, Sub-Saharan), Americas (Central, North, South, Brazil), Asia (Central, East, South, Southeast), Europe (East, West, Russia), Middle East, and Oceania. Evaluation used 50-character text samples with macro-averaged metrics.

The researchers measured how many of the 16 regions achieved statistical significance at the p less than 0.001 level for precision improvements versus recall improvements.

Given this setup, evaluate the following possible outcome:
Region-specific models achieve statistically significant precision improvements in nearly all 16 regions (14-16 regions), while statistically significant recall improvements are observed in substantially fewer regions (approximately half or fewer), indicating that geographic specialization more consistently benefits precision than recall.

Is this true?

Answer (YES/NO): NO